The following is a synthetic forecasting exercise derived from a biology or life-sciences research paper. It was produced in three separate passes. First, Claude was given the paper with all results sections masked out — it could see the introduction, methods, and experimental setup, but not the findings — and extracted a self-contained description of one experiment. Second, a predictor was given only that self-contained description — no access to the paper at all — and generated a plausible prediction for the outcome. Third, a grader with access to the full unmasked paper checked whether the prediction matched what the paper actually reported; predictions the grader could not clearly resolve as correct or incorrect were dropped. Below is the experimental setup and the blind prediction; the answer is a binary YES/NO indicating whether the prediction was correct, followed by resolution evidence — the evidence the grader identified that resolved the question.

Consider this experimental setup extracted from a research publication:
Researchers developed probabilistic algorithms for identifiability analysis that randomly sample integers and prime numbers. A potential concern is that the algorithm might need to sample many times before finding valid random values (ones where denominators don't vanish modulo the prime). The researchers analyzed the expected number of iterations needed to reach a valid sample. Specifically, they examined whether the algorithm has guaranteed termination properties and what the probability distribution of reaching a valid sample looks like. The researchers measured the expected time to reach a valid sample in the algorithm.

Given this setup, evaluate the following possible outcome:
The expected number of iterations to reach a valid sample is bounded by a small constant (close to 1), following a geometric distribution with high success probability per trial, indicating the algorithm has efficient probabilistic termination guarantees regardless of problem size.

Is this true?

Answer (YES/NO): YES